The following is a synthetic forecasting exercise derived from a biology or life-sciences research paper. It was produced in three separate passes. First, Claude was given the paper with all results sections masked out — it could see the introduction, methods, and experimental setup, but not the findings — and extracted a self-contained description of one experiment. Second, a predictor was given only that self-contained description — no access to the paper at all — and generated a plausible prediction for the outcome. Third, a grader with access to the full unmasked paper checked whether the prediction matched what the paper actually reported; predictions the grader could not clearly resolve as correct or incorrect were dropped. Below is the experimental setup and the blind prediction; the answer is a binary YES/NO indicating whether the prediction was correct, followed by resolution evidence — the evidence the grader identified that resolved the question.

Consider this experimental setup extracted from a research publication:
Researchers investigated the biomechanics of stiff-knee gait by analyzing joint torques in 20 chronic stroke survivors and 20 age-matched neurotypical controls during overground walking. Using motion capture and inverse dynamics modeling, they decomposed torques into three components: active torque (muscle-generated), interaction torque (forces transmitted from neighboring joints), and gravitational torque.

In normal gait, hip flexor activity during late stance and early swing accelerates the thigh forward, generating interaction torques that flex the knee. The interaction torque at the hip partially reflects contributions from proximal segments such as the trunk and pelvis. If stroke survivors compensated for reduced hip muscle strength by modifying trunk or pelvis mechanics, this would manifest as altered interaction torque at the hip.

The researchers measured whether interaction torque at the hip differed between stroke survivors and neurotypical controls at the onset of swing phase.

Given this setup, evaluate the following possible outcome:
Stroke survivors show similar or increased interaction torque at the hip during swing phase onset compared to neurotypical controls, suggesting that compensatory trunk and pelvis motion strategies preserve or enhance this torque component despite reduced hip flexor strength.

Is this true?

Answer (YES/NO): YES